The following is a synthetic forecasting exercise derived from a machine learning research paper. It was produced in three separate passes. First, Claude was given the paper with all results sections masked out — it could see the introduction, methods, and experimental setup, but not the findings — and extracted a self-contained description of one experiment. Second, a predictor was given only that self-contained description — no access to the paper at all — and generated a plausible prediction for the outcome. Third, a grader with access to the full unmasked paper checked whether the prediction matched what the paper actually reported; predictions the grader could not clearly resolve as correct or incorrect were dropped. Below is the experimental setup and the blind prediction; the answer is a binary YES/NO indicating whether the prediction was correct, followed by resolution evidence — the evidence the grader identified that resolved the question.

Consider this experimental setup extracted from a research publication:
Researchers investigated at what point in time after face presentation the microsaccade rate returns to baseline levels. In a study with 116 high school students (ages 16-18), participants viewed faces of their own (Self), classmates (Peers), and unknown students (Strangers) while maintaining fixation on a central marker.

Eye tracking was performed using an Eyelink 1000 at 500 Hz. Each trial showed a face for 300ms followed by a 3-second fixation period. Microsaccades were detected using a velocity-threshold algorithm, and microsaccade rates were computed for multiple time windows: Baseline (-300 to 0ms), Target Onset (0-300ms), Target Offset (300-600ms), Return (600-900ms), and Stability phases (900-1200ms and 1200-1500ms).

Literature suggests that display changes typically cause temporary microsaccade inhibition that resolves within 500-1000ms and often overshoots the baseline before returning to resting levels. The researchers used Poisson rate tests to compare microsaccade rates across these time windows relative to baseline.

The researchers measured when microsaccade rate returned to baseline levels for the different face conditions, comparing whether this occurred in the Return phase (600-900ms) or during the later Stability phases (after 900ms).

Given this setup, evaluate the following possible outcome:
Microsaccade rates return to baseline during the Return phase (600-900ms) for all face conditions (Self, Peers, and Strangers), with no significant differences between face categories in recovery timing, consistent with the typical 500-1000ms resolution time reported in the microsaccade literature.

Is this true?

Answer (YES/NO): NO